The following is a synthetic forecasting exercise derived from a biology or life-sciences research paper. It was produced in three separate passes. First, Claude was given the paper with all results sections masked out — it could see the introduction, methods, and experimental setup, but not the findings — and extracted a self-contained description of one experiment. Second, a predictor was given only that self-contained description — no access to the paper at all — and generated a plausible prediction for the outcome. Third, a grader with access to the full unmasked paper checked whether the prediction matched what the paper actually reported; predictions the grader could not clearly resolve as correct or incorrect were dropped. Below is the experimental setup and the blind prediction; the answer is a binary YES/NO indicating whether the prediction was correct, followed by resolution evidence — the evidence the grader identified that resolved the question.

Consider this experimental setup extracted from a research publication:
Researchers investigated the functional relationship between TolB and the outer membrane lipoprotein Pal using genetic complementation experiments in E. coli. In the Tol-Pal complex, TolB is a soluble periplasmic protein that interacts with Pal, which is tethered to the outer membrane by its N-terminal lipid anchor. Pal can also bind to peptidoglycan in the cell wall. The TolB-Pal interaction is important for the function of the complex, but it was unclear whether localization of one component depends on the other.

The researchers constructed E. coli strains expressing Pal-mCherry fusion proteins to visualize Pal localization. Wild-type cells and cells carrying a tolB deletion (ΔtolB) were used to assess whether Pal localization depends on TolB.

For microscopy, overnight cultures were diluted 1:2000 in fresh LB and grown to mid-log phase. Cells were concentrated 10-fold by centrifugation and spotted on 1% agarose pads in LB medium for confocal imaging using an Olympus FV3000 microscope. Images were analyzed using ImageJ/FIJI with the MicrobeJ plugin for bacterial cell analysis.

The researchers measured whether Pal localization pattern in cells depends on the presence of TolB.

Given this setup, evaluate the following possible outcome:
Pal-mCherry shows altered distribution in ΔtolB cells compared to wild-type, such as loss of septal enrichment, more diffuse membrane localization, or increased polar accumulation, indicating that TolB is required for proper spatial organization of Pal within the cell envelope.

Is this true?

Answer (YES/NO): YES